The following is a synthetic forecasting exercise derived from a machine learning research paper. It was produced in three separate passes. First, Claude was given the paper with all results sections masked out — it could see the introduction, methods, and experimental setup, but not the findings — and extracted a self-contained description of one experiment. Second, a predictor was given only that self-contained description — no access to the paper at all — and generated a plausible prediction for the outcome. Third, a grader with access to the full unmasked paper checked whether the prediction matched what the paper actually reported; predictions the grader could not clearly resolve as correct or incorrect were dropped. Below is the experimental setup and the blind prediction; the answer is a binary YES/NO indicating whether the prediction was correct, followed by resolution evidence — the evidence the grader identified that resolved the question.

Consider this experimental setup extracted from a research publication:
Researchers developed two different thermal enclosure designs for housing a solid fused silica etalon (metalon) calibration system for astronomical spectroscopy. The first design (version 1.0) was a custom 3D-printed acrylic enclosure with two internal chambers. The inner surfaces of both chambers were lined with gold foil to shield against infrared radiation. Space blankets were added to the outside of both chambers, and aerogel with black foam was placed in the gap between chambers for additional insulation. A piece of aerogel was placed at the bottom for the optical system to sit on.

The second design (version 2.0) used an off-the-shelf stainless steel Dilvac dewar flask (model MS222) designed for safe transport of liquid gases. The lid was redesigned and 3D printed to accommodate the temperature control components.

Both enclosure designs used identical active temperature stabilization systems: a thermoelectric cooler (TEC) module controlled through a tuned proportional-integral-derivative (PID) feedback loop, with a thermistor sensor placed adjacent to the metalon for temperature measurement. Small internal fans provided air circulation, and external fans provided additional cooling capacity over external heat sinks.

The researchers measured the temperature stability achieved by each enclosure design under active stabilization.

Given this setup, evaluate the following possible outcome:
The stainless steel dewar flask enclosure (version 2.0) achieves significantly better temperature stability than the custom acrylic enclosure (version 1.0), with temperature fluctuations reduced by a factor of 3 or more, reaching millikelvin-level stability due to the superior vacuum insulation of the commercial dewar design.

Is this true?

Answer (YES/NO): YES